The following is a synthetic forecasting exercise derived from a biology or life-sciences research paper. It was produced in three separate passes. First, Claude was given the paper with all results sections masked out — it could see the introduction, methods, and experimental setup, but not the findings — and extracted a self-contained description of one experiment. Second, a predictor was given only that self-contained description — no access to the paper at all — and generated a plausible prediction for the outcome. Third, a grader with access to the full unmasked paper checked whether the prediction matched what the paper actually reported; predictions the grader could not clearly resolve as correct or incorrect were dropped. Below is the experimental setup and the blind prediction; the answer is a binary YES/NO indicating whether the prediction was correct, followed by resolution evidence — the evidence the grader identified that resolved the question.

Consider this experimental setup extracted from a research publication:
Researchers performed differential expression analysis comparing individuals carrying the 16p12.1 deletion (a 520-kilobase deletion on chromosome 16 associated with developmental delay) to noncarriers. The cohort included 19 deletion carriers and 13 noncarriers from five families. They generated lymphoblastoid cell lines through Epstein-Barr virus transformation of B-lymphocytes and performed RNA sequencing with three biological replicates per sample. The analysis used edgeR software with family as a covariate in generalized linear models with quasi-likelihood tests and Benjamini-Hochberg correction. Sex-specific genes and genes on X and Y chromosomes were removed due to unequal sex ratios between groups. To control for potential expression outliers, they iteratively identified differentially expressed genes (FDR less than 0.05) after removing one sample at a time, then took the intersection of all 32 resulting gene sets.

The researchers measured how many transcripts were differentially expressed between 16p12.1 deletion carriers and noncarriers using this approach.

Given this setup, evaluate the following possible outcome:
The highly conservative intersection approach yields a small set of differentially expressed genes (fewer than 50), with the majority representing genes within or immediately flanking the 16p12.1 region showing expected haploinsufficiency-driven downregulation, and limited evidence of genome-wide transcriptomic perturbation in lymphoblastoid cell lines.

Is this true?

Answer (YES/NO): NO